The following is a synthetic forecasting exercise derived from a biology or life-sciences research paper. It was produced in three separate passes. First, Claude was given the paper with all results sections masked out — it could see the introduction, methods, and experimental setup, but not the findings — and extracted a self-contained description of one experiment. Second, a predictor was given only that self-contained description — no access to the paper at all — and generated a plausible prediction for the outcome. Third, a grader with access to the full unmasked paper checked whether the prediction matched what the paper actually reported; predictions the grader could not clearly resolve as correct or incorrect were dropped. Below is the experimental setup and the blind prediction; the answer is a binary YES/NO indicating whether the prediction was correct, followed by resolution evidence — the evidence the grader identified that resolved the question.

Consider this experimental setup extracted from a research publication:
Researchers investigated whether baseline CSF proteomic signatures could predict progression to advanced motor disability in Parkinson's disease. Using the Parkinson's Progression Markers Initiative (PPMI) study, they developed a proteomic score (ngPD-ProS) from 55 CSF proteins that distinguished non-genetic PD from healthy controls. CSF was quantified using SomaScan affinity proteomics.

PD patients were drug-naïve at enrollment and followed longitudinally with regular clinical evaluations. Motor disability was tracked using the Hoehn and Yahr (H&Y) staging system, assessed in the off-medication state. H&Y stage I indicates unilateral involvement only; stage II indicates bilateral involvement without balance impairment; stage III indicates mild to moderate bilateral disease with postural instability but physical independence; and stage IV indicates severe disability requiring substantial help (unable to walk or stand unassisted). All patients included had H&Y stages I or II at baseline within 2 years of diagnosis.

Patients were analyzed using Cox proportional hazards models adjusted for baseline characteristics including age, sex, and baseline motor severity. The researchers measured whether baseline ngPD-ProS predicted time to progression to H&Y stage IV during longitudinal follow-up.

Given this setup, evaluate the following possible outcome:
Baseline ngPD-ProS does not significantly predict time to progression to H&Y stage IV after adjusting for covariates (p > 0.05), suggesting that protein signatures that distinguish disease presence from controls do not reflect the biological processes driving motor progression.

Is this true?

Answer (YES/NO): NO